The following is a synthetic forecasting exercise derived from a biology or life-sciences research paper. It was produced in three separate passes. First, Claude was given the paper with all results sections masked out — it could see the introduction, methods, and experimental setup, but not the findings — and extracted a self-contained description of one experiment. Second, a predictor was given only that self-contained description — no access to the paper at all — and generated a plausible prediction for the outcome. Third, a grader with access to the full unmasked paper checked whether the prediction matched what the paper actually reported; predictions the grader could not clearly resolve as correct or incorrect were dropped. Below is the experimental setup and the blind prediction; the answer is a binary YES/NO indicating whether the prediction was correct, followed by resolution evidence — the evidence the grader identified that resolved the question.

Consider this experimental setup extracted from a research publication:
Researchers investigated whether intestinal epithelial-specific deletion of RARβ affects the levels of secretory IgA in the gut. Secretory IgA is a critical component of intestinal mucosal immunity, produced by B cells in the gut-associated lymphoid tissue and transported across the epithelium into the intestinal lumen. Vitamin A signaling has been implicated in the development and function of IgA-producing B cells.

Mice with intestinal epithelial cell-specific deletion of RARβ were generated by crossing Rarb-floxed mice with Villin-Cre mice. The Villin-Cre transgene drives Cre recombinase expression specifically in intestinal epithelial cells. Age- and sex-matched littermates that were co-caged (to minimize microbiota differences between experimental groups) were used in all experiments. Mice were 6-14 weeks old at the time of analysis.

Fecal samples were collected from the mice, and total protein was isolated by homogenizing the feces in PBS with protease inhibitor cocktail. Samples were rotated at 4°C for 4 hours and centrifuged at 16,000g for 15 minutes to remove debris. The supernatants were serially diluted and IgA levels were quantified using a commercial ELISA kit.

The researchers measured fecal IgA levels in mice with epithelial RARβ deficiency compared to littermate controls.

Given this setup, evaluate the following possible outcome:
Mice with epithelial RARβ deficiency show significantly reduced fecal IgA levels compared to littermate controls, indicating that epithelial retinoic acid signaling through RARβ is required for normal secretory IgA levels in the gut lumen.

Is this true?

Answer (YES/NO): YES